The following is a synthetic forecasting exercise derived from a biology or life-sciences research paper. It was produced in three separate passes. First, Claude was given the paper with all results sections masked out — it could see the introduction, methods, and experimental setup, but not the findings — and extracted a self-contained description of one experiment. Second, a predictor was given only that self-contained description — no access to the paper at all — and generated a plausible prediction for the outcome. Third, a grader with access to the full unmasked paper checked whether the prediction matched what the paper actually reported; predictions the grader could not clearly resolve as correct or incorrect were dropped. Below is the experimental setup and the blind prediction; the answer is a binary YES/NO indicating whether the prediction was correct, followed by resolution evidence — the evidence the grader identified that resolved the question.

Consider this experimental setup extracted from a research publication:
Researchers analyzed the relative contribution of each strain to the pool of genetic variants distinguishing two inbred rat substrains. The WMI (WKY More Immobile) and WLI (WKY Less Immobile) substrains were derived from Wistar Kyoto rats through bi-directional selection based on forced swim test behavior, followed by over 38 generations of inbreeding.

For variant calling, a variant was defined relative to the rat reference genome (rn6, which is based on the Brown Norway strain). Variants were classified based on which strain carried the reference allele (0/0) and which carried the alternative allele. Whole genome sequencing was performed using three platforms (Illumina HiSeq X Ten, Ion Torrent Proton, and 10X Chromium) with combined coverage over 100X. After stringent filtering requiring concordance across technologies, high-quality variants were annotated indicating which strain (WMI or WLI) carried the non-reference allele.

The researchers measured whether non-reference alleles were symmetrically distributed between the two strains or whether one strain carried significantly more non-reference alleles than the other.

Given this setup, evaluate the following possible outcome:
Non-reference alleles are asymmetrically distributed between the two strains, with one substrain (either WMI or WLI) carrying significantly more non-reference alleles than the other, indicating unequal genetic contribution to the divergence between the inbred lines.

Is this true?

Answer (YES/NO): NO